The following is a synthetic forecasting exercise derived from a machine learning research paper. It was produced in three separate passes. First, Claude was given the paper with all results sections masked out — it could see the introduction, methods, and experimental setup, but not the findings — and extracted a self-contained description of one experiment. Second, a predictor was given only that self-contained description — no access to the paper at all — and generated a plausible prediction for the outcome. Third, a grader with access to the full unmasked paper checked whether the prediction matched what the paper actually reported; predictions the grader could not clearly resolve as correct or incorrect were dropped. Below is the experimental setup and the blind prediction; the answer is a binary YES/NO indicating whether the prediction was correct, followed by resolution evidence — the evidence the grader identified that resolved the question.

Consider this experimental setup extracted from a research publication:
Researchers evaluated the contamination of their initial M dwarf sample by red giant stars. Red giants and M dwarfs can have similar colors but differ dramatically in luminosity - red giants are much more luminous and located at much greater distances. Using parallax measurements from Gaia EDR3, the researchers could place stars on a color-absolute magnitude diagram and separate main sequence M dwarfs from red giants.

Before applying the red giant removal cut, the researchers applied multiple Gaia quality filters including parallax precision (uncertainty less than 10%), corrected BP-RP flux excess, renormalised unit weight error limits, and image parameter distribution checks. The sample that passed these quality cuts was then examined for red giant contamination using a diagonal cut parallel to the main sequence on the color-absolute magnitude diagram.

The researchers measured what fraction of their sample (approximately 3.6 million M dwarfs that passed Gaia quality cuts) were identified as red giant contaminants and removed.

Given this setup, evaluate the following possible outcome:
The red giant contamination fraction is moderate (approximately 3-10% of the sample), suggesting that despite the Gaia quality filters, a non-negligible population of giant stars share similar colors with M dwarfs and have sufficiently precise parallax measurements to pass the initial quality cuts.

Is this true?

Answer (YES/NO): NO